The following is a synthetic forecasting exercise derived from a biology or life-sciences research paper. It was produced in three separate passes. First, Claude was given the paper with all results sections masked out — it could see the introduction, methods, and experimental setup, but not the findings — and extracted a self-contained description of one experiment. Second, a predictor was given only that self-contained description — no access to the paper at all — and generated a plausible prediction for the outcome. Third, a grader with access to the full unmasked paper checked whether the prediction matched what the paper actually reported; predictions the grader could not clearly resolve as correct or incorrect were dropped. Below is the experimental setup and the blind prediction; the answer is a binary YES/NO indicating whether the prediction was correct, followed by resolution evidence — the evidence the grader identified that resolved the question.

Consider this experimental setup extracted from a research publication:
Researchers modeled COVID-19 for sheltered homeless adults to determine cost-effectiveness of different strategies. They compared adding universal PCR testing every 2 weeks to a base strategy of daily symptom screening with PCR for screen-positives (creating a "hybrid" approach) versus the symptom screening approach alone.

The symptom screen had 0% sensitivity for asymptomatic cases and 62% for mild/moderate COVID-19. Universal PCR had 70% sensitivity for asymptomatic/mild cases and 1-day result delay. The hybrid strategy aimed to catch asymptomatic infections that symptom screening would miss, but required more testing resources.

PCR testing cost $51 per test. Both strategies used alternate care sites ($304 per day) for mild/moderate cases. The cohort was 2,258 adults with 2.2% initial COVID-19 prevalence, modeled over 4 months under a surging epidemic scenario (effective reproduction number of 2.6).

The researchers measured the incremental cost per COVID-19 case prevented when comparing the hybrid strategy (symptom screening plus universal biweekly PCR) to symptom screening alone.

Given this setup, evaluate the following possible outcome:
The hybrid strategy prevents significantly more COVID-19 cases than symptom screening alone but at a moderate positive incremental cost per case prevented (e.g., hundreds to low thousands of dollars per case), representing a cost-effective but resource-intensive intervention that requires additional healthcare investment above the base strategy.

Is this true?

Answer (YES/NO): YES